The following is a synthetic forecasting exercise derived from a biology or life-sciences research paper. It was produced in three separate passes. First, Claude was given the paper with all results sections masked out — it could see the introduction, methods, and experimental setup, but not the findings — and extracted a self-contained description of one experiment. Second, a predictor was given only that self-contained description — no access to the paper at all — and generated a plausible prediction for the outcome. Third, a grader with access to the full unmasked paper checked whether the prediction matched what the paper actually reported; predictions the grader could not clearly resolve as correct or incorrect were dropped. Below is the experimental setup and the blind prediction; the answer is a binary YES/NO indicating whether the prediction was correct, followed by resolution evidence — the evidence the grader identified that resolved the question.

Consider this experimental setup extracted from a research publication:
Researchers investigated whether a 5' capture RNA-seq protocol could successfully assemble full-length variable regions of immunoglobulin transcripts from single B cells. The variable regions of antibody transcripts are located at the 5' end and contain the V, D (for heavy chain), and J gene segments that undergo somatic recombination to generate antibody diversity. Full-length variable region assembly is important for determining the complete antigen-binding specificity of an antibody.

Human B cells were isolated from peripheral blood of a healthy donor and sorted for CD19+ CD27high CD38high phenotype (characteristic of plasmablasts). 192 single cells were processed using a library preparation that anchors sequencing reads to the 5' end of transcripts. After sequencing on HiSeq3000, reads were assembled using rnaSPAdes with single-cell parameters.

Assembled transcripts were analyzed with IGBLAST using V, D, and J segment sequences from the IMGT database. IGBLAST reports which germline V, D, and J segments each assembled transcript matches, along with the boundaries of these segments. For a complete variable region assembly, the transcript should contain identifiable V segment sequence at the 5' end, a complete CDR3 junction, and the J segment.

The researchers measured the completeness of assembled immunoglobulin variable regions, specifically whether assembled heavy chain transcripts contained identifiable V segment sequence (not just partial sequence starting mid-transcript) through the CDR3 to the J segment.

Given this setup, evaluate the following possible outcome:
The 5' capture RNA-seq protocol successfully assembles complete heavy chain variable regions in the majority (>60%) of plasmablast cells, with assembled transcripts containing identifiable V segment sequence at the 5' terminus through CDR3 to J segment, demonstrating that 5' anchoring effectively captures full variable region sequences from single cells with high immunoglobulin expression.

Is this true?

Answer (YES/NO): YES